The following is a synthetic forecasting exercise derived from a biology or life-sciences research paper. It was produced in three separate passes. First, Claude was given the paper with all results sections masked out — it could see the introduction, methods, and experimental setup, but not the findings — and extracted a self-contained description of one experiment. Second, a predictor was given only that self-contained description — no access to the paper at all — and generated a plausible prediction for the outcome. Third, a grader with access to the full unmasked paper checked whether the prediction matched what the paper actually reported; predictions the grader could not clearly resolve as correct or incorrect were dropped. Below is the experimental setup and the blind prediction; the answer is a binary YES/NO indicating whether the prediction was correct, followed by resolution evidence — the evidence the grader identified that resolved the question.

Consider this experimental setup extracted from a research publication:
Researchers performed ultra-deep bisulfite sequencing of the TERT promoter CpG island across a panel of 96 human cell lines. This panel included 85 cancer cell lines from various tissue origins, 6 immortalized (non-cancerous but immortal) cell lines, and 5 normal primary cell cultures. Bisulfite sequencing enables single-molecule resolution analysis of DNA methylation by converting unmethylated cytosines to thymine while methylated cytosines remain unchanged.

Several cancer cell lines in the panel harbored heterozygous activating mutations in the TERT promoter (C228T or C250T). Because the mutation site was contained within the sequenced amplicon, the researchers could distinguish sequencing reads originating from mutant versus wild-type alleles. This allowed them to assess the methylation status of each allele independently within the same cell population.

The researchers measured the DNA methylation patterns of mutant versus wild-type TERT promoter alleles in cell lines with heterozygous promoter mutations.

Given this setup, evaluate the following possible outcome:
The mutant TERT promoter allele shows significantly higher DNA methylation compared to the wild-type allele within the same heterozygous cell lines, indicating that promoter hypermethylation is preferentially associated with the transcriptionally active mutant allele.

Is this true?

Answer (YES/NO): NO